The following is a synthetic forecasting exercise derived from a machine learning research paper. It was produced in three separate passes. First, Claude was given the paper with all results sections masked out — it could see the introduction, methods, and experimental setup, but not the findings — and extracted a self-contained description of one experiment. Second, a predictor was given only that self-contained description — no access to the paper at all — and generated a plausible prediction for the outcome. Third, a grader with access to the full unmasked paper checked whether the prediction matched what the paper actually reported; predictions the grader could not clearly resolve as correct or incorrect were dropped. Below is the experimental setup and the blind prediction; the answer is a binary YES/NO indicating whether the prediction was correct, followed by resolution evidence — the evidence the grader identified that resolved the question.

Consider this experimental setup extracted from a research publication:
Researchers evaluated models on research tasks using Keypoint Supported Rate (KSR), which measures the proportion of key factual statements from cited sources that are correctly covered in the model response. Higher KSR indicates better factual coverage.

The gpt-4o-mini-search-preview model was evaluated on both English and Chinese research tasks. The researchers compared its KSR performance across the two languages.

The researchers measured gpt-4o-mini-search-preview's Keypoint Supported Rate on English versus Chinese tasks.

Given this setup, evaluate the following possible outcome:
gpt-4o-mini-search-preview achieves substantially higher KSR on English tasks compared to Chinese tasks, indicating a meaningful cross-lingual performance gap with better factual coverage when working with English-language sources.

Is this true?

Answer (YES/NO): YES